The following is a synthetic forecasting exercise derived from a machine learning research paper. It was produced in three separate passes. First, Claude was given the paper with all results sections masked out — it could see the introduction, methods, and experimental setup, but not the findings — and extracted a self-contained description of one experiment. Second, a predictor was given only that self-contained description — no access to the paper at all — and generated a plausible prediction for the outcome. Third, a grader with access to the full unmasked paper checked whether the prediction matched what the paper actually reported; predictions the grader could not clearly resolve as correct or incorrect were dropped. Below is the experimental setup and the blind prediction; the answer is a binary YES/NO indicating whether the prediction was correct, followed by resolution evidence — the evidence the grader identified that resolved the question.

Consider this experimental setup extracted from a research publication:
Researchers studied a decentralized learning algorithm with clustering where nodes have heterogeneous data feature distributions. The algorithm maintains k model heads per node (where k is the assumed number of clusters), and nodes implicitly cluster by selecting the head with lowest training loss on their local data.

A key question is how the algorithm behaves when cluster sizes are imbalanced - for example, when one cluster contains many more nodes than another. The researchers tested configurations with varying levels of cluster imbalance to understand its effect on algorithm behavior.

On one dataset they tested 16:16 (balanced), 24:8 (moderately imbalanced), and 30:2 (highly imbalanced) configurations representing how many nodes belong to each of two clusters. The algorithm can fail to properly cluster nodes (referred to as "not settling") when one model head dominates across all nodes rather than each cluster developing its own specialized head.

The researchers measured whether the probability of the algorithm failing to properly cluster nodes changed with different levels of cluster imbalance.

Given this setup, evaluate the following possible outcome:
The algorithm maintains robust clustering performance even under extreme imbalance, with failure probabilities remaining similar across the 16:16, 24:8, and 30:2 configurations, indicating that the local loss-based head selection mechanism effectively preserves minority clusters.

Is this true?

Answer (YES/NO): NO